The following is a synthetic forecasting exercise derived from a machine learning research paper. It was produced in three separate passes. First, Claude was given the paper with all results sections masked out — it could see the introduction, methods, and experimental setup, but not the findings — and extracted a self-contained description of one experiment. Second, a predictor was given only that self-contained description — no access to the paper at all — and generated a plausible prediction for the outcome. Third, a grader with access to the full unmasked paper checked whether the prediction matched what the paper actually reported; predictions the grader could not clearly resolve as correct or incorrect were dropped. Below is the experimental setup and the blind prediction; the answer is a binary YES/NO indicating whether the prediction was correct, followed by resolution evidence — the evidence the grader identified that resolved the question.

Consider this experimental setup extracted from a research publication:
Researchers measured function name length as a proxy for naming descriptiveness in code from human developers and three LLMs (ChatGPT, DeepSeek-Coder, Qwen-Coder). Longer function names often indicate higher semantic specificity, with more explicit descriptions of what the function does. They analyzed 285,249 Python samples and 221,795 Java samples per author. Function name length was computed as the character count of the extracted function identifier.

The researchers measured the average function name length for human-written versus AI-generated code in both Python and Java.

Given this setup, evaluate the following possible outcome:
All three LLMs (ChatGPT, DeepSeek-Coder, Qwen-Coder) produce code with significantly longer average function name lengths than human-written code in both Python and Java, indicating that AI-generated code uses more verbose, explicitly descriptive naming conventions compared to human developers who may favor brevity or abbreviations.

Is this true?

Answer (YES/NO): NO